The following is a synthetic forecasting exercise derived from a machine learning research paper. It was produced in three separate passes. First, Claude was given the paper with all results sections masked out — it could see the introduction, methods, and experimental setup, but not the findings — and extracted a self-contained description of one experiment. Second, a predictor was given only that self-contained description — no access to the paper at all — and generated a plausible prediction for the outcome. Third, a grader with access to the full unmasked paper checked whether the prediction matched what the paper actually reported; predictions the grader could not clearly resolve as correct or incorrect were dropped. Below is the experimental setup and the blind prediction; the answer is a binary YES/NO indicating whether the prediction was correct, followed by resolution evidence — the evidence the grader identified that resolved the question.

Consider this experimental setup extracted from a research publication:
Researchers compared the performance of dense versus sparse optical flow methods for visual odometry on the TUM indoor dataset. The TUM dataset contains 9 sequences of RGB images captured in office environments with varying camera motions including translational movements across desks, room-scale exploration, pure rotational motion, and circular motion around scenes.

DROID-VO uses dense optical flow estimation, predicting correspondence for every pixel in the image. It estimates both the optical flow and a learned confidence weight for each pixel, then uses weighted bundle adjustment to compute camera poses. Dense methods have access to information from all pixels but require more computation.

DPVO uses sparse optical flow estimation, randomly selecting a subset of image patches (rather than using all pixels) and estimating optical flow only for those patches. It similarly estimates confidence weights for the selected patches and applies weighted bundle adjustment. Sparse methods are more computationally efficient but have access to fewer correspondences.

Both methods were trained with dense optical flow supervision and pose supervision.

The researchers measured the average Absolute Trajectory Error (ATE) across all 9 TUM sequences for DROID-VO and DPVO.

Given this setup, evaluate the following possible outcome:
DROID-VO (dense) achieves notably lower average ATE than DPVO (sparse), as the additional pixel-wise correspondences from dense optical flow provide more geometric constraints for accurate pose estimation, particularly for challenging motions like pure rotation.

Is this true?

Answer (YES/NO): NO